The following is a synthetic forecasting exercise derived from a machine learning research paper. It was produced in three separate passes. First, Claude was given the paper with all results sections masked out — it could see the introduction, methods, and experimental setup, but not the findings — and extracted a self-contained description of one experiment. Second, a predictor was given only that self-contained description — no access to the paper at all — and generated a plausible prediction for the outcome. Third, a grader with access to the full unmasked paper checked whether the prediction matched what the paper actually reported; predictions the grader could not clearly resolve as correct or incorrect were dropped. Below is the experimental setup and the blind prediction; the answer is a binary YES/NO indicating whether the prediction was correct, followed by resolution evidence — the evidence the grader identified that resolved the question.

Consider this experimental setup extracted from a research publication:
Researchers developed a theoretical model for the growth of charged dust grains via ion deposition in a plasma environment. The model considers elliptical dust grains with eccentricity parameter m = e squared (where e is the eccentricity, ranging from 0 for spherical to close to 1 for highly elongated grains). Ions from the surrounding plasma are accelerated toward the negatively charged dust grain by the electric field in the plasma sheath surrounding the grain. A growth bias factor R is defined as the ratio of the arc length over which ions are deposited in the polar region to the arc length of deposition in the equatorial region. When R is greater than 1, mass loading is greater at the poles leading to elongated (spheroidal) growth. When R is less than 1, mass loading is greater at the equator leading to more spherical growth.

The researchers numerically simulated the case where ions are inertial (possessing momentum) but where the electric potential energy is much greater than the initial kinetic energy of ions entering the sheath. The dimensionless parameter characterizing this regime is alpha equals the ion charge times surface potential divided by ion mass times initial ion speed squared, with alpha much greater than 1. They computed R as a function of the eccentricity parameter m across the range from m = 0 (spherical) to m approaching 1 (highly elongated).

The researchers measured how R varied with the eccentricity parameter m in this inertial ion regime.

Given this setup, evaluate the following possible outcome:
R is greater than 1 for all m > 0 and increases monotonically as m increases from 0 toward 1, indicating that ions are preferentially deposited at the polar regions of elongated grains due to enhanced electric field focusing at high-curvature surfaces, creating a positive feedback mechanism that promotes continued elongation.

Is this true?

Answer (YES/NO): NO